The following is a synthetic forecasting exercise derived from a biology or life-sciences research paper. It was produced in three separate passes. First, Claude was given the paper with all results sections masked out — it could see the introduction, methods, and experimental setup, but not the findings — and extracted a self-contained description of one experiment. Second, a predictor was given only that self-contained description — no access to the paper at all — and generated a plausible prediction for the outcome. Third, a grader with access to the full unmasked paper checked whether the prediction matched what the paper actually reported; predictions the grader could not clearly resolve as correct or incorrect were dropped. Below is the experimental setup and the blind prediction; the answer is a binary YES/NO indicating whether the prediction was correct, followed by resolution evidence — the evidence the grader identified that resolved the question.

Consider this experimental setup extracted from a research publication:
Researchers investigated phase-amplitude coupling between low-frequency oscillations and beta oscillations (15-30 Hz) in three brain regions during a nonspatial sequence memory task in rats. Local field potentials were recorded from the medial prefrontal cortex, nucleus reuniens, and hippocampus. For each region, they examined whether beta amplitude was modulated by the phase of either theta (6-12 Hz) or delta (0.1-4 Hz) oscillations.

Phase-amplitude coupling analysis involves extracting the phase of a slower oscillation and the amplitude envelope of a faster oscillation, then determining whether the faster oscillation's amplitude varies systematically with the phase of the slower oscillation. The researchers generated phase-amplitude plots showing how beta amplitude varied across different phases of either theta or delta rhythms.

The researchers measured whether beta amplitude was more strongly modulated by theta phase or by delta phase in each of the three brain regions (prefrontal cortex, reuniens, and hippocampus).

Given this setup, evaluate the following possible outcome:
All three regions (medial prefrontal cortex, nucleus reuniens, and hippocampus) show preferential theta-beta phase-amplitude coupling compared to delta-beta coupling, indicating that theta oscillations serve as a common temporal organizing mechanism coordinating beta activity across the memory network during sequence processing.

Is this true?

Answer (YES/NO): NO